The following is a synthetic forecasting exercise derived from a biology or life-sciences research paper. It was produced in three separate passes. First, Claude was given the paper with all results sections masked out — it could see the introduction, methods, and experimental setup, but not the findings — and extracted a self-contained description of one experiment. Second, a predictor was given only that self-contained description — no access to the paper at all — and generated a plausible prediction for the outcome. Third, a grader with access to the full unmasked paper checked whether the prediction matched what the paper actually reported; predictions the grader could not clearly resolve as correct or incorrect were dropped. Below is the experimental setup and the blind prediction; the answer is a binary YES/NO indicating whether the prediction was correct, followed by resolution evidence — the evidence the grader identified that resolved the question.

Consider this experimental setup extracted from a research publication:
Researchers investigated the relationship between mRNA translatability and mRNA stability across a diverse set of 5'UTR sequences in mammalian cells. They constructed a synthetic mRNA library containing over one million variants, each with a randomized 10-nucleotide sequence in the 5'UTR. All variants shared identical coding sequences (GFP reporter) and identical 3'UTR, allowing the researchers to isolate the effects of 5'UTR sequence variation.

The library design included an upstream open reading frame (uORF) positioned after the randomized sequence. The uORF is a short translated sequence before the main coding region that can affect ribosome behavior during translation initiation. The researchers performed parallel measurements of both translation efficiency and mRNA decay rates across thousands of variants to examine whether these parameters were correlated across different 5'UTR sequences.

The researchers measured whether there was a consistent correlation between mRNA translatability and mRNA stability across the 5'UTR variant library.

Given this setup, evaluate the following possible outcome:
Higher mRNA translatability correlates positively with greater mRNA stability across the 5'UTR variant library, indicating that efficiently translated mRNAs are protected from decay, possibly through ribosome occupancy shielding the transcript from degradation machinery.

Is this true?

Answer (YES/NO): YES